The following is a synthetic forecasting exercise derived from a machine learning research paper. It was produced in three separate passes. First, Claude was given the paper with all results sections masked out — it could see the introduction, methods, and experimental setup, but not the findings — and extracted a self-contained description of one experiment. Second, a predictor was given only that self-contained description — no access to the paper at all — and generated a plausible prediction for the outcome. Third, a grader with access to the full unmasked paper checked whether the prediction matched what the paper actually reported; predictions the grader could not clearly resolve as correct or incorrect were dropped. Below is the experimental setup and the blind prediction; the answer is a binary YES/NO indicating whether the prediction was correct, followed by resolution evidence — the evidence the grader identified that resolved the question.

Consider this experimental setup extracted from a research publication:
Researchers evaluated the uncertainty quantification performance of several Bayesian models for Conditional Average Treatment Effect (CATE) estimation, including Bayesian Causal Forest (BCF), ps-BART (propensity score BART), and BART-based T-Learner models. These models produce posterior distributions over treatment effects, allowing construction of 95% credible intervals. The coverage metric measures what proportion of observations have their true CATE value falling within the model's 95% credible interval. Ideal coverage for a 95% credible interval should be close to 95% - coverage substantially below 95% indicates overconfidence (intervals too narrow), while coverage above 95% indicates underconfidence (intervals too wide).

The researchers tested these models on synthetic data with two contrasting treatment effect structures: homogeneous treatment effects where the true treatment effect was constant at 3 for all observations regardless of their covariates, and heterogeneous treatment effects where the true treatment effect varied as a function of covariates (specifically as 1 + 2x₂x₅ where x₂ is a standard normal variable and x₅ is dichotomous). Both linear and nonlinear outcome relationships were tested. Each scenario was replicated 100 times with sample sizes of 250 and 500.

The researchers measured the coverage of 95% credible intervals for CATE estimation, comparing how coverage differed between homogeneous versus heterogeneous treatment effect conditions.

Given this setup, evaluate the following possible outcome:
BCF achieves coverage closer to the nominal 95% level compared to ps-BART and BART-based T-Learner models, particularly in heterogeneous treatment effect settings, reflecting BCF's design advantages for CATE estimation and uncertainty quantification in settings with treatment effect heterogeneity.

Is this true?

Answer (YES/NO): NO